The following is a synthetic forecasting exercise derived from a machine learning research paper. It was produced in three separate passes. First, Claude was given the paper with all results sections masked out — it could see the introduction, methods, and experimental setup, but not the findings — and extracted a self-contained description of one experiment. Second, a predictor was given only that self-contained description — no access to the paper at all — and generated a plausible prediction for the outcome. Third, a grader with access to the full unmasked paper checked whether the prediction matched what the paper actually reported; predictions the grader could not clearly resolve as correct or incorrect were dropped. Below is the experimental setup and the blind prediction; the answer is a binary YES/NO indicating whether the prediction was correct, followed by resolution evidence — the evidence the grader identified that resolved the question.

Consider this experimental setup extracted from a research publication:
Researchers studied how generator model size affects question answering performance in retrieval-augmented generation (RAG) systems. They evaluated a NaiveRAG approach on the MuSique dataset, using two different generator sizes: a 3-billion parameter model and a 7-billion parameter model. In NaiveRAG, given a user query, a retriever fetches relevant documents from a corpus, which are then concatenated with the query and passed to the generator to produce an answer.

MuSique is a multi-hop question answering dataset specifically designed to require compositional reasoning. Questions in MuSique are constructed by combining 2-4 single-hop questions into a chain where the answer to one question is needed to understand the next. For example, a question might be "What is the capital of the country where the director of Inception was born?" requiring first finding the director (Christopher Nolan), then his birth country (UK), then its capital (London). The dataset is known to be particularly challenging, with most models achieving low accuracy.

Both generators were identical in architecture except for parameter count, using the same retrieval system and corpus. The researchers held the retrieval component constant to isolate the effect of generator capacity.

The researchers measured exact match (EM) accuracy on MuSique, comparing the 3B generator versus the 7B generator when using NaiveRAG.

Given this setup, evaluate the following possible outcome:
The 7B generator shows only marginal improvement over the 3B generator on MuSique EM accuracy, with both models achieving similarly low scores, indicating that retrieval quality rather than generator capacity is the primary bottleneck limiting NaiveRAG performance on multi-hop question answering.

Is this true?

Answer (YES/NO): YES